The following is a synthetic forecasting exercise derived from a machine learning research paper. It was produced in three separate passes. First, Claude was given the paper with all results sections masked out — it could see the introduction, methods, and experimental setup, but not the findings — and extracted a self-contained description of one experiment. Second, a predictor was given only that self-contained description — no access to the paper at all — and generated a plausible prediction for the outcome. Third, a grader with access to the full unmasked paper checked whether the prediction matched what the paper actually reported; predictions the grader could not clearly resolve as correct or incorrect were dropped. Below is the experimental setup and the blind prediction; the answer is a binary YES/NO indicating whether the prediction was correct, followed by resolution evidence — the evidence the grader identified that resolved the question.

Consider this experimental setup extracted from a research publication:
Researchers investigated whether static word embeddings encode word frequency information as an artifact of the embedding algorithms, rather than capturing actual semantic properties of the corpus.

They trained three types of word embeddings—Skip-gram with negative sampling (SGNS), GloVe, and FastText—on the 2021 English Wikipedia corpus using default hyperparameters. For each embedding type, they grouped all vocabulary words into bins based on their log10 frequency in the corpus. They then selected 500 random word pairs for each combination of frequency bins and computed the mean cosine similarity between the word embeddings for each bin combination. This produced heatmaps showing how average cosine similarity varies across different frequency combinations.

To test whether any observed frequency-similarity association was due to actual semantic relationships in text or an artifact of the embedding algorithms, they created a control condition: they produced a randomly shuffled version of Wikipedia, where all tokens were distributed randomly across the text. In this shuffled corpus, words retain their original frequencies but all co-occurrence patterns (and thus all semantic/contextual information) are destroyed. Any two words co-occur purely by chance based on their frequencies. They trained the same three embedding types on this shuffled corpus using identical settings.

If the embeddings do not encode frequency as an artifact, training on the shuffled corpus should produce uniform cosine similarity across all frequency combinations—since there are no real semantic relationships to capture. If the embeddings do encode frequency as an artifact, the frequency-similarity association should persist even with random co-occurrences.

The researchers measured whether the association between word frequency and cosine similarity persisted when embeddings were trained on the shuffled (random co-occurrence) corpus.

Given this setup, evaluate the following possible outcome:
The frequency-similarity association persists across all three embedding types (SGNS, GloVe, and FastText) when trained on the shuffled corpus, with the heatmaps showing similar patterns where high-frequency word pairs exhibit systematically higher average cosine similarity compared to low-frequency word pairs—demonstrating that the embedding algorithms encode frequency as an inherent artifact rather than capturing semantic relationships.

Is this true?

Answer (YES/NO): YES